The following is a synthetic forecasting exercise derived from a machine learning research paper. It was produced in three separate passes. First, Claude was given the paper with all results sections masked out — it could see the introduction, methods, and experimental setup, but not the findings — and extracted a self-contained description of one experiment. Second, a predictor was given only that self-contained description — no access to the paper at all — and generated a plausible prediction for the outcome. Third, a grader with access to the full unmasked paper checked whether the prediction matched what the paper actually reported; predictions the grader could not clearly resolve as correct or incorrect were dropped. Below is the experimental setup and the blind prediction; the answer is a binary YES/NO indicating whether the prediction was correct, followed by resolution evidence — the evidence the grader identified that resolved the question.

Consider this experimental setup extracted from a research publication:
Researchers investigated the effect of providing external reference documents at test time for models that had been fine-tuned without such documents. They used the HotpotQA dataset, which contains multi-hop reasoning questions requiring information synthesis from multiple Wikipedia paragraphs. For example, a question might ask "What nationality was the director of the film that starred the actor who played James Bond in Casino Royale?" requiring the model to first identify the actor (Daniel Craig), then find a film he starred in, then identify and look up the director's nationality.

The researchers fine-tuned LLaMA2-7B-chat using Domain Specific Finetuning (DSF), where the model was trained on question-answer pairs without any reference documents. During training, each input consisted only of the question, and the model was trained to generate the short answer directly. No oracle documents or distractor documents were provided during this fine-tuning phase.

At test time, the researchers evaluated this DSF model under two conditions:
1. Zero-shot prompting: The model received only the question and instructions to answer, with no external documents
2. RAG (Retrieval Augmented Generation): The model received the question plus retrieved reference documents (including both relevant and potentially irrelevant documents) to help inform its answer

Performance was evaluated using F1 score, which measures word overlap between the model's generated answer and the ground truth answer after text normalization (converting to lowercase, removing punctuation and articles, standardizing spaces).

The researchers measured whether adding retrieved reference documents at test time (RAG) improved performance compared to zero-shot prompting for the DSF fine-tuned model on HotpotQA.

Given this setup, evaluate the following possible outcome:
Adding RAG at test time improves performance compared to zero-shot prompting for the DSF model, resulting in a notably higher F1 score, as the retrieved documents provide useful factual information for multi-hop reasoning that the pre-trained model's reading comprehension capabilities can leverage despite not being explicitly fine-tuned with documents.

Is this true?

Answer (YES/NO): YES